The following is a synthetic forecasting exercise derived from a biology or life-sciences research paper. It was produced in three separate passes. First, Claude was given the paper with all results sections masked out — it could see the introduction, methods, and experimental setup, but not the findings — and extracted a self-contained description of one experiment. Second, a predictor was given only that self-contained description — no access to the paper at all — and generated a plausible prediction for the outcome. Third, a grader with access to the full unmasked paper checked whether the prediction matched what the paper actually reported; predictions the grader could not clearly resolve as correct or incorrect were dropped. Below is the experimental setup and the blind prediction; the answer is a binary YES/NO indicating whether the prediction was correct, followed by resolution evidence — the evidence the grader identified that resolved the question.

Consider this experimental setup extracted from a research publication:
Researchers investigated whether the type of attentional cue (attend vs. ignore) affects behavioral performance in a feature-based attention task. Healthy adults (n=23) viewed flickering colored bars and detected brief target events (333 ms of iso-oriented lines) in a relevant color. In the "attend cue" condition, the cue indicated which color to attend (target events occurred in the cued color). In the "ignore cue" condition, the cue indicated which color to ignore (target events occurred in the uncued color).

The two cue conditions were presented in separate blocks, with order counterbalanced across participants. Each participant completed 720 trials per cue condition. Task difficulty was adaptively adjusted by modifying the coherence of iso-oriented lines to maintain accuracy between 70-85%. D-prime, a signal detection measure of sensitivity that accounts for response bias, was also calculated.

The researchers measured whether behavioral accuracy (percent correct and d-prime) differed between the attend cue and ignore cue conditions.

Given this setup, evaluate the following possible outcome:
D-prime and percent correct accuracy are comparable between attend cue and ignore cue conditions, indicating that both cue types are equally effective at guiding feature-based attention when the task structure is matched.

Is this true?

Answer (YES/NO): YES